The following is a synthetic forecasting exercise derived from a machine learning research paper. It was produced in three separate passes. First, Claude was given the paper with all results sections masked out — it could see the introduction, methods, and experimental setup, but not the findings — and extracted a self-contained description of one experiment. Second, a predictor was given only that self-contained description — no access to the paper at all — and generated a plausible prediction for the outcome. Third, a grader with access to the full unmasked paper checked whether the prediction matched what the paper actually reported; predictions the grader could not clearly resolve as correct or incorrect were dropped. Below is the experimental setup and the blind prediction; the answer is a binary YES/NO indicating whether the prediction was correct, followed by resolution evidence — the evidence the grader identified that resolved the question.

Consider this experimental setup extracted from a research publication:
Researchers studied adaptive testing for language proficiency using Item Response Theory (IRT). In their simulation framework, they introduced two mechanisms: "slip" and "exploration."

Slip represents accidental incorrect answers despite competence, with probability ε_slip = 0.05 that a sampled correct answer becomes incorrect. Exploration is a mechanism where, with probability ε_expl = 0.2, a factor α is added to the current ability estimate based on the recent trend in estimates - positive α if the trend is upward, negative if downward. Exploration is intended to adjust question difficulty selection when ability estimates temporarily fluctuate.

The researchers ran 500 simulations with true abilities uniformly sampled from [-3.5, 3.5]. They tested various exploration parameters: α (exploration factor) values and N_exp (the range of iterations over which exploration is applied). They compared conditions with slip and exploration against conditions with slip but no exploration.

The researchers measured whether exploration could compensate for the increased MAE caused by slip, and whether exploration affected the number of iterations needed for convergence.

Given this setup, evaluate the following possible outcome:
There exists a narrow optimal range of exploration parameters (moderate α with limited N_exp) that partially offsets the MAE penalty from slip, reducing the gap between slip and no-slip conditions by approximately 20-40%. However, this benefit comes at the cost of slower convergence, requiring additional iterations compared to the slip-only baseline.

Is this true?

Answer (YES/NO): NO